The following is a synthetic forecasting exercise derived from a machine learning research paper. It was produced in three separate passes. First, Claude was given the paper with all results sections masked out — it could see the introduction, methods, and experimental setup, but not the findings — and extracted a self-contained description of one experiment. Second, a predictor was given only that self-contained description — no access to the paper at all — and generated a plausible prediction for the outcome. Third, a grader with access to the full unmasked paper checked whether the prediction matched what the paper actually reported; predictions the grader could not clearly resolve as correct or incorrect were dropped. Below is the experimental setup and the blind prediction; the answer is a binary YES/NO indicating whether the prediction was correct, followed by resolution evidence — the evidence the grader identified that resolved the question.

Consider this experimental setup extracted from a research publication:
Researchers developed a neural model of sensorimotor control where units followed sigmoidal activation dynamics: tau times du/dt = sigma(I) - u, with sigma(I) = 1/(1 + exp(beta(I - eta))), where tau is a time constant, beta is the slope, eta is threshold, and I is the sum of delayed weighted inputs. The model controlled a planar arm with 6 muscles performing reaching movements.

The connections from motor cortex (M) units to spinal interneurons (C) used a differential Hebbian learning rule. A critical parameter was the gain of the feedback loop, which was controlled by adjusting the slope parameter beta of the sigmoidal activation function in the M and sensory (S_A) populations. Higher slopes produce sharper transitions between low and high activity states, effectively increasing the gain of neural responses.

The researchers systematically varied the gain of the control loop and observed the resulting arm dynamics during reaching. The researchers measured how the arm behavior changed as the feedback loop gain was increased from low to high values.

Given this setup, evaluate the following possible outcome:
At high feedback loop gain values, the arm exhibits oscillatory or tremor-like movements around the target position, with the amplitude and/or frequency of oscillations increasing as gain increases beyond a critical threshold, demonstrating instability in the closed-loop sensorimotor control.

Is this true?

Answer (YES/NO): YES